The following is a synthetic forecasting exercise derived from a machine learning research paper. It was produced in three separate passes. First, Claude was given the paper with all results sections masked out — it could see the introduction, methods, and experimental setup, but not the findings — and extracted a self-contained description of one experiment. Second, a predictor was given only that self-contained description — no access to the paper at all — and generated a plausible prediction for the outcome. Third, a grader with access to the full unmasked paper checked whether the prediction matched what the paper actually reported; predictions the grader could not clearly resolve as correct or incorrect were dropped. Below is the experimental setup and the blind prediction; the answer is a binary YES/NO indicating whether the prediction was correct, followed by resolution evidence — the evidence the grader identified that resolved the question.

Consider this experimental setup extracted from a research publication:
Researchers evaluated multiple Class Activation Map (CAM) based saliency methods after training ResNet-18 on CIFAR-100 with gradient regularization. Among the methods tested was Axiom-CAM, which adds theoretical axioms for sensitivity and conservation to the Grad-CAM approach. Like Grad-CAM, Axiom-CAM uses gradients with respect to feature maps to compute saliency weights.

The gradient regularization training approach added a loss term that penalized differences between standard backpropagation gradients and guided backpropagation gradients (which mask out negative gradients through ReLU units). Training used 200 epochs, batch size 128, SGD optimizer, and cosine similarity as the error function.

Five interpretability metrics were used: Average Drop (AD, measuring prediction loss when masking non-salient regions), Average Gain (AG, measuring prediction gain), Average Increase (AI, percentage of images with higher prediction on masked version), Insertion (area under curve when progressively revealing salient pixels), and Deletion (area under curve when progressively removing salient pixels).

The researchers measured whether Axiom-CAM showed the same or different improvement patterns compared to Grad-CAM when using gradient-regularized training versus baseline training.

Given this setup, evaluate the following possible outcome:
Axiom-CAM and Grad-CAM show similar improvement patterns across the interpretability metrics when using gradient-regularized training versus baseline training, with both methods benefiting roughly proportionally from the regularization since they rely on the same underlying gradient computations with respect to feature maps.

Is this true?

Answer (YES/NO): YES